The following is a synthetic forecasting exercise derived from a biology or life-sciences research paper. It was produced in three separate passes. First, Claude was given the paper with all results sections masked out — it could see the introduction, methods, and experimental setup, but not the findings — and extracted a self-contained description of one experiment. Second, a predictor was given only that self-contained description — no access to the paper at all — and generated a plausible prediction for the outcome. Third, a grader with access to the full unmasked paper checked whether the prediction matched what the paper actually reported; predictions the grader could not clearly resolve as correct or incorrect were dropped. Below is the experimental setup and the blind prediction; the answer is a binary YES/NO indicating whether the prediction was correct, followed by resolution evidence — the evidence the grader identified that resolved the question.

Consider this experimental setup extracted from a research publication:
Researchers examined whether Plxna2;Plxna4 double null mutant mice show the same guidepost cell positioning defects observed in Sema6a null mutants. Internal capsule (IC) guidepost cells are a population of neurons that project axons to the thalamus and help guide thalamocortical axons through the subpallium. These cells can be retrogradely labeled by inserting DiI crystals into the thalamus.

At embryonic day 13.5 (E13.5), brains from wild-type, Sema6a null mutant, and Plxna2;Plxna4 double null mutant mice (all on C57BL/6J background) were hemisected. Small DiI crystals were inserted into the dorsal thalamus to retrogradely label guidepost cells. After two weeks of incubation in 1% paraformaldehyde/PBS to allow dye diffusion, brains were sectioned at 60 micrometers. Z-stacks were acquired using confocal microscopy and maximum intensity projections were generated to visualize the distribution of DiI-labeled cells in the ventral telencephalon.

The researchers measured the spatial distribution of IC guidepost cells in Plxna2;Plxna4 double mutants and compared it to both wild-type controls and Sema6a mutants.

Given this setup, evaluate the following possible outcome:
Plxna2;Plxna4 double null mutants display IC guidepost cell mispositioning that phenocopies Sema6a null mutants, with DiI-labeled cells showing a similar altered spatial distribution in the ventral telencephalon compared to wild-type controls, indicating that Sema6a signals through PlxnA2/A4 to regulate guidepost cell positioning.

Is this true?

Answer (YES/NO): YES